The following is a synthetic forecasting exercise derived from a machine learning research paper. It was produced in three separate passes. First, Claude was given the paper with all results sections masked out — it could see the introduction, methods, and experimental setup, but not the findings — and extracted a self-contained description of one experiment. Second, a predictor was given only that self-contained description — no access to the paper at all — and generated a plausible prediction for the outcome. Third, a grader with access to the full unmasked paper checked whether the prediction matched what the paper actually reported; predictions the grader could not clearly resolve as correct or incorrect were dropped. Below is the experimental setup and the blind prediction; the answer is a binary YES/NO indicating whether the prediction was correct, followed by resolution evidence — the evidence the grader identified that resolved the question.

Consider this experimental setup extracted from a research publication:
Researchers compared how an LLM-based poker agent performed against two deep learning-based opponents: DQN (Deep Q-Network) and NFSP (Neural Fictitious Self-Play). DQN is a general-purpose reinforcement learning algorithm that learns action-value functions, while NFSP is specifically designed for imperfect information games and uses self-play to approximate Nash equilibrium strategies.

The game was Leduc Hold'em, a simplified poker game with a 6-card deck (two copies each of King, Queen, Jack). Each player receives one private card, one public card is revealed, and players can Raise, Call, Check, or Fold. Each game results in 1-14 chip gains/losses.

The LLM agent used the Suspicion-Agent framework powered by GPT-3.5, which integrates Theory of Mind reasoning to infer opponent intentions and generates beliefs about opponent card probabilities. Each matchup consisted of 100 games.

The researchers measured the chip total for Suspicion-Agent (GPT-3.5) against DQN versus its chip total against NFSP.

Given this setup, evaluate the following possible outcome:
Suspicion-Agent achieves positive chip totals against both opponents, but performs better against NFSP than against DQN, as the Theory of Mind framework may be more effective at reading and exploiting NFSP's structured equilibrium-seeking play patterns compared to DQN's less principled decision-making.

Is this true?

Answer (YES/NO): NO